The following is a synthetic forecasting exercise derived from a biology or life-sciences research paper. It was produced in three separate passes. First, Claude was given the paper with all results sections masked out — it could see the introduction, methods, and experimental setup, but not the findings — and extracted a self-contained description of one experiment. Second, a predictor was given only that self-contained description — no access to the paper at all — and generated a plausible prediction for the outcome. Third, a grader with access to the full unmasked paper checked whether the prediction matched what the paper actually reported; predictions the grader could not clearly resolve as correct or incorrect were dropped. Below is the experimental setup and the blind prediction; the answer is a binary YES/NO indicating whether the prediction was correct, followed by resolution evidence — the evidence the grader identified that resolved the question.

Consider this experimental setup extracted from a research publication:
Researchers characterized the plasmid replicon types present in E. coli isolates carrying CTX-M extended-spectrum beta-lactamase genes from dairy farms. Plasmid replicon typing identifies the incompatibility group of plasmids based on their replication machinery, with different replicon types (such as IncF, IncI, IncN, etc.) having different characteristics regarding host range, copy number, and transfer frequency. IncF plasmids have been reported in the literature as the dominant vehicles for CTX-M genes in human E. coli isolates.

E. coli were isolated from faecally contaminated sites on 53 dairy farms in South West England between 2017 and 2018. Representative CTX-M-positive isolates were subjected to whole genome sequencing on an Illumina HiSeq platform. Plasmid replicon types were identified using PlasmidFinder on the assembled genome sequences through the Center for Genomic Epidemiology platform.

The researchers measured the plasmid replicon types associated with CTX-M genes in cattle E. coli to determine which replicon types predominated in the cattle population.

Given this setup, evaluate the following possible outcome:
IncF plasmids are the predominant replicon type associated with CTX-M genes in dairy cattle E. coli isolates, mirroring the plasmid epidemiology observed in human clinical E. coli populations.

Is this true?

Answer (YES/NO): NO